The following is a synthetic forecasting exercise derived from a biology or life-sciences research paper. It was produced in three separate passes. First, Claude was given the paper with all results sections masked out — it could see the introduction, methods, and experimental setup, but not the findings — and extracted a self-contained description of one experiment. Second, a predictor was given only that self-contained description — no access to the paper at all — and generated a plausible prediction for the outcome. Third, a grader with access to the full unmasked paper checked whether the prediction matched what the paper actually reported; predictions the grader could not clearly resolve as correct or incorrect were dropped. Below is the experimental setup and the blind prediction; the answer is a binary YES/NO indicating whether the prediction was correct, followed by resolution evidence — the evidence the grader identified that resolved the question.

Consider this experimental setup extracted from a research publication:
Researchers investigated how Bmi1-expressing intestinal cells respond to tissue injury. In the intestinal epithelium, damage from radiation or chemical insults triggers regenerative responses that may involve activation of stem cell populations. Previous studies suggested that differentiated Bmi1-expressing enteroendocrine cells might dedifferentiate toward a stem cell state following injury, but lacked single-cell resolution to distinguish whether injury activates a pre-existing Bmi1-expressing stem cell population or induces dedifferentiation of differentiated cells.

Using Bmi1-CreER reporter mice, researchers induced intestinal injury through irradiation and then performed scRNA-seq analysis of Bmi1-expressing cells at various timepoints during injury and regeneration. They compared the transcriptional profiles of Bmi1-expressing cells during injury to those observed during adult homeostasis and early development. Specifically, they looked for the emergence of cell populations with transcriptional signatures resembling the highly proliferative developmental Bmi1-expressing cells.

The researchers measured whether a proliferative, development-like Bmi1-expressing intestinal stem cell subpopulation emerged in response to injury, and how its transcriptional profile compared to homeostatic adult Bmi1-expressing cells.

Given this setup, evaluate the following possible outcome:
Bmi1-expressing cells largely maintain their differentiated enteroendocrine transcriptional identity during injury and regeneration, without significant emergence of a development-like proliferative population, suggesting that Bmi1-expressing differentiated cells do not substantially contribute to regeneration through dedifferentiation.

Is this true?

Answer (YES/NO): NO